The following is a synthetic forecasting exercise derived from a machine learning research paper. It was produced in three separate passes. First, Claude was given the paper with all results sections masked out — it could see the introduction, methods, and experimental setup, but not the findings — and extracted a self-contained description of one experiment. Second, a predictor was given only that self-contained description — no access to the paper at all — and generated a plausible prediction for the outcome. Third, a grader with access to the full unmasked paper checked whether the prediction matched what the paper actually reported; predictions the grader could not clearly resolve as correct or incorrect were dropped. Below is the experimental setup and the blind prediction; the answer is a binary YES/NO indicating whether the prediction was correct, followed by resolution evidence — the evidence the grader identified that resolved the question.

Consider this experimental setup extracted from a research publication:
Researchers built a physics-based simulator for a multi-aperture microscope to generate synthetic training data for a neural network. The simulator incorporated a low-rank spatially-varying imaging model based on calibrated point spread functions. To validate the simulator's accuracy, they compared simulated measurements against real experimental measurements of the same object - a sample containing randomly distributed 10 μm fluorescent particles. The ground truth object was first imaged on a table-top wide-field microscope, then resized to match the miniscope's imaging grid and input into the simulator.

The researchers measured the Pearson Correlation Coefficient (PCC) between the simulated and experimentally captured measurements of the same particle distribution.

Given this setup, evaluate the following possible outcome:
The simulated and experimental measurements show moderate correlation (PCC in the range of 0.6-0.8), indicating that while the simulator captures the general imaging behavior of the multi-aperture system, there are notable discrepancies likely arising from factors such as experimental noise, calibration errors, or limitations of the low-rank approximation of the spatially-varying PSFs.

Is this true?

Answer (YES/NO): NO